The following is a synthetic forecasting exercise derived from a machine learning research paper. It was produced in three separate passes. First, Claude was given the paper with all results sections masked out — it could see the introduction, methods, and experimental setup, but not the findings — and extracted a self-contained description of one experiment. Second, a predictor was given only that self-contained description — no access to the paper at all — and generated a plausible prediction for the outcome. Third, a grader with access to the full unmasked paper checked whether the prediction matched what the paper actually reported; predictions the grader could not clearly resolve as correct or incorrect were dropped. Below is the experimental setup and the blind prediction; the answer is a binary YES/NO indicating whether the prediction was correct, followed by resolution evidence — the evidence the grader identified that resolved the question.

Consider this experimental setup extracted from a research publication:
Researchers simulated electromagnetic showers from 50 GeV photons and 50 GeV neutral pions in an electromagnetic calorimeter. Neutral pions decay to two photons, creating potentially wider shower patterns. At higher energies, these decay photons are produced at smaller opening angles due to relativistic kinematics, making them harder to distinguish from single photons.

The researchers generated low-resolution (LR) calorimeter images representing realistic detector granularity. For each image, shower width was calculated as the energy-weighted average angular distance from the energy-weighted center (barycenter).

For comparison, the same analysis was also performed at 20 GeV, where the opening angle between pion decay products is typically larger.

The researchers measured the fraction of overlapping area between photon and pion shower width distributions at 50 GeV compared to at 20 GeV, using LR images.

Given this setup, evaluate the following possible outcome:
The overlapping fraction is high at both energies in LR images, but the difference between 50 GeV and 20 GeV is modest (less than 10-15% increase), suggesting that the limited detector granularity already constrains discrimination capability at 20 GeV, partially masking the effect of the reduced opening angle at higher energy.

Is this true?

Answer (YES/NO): NO